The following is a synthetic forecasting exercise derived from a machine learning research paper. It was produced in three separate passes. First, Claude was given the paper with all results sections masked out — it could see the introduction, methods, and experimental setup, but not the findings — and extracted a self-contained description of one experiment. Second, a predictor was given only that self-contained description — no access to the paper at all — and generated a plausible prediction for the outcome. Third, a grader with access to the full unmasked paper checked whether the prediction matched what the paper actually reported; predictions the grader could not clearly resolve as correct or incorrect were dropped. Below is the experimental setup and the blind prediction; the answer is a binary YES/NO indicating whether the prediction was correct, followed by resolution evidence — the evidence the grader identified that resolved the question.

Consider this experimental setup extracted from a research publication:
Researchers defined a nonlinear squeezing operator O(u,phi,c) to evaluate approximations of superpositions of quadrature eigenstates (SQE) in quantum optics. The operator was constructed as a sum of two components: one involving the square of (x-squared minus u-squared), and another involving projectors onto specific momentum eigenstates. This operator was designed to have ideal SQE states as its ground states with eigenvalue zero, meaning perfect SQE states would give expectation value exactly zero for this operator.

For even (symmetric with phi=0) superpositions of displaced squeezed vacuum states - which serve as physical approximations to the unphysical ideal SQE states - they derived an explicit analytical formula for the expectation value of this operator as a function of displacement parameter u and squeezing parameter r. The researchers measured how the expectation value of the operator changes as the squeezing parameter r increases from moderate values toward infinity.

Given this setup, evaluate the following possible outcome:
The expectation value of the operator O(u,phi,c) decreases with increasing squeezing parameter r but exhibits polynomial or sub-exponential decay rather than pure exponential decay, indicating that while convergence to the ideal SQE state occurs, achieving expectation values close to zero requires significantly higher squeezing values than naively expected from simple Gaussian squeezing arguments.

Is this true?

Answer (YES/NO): NO